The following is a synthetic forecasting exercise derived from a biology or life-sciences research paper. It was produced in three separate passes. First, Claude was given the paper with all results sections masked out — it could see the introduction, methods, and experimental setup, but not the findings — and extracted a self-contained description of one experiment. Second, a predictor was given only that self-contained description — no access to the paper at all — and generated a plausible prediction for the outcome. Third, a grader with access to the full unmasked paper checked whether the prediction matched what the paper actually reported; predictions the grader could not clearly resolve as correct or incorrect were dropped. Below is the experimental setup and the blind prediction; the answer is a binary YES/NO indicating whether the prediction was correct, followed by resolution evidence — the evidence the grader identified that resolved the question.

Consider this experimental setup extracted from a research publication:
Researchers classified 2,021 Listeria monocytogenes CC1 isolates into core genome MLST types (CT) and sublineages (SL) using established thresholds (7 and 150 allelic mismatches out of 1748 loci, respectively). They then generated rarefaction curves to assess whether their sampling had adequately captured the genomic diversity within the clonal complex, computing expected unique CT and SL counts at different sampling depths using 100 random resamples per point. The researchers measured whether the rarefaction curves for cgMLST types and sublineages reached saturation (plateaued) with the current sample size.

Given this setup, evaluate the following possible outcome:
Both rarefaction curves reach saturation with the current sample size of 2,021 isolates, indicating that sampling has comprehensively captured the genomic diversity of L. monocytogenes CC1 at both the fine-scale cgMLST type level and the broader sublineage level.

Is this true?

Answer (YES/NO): NO